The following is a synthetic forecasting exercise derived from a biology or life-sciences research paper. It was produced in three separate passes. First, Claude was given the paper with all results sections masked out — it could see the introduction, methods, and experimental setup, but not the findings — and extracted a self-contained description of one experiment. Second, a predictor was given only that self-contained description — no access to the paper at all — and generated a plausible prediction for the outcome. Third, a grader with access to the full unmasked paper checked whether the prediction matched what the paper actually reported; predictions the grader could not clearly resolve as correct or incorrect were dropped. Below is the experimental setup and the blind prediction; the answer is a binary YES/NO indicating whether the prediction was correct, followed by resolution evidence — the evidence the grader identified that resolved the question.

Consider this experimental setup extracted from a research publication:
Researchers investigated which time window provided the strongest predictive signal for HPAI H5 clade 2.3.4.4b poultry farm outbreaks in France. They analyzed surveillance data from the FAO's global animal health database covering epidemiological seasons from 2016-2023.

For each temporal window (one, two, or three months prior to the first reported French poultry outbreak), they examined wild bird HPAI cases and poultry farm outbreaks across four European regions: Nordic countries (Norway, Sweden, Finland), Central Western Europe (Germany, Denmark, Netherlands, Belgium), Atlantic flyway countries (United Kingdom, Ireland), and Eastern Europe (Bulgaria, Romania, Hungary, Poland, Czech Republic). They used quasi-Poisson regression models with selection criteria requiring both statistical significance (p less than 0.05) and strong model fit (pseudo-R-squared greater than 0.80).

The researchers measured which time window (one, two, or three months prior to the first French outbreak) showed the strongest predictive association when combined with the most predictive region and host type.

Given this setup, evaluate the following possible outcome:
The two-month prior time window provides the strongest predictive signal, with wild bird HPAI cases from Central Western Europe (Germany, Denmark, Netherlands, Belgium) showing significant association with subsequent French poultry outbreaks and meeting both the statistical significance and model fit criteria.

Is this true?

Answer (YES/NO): NO